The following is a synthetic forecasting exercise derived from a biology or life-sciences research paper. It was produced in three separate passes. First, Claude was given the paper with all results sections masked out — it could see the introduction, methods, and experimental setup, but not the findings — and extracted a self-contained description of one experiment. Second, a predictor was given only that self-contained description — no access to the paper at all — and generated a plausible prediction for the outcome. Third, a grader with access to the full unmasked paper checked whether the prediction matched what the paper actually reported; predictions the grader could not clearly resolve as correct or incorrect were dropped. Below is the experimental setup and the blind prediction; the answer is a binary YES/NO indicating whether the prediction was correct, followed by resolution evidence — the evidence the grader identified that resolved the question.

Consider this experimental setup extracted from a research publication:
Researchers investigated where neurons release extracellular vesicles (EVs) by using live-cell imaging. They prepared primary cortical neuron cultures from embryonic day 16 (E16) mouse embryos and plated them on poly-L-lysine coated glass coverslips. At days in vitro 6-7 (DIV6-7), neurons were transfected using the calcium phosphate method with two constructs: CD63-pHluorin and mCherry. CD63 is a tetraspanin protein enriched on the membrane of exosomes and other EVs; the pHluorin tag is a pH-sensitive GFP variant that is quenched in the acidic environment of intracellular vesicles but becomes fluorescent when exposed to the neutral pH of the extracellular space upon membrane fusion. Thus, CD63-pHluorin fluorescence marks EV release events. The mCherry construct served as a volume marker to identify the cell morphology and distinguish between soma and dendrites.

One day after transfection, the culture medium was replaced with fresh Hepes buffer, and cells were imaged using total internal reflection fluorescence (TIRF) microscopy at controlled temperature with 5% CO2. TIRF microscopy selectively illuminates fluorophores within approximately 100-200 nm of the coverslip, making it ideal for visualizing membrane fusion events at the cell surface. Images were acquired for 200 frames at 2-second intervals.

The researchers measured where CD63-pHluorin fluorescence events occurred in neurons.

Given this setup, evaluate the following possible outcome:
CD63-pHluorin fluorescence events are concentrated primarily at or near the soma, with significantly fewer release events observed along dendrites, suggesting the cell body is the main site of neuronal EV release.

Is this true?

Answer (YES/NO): NO